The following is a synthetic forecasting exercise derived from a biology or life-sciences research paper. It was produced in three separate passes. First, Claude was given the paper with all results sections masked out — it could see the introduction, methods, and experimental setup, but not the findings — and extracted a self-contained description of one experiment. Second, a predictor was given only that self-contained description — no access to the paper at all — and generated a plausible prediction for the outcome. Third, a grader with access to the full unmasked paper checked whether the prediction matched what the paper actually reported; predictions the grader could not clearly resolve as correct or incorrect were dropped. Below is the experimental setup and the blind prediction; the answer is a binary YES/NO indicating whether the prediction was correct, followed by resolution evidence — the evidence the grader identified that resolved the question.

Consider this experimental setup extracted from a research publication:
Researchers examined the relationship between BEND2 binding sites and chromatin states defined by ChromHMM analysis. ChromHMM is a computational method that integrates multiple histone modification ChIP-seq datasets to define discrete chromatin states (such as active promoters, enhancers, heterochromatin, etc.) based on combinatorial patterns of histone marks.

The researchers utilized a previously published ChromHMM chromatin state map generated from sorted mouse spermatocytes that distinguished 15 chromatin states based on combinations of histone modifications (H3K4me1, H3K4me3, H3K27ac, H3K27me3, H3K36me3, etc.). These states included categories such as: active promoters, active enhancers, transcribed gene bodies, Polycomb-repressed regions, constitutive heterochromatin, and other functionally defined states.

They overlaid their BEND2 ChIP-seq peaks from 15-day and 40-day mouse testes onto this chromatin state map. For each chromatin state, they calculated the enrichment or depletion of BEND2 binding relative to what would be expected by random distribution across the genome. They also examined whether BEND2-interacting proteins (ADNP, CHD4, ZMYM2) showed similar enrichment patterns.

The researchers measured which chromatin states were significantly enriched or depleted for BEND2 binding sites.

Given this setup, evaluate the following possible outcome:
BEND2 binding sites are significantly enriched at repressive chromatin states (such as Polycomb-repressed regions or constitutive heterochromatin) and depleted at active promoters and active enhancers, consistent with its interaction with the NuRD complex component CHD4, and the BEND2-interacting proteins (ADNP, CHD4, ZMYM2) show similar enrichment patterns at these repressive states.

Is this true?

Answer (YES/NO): NO